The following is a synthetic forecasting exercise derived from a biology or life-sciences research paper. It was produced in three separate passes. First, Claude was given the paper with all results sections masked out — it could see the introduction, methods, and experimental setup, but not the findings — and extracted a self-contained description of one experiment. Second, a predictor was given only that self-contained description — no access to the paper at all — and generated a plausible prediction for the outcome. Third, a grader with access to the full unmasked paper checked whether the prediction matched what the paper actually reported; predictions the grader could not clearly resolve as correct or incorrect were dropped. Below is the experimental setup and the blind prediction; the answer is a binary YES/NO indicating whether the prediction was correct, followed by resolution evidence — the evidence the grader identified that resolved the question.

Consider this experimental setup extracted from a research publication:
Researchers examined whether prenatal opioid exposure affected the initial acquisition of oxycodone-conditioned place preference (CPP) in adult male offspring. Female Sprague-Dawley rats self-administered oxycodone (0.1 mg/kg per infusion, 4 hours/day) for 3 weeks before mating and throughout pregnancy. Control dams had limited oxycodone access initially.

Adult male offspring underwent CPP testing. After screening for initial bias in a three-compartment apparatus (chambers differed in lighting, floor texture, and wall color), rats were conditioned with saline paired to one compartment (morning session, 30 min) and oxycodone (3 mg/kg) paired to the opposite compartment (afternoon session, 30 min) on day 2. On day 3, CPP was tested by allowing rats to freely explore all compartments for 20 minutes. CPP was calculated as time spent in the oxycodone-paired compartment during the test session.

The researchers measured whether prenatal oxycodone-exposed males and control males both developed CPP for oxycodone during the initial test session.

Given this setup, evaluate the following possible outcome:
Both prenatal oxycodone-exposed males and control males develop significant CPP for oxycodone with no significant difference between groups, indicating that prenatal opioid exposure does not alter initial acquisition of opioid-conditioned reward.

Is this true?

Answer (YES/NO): YES